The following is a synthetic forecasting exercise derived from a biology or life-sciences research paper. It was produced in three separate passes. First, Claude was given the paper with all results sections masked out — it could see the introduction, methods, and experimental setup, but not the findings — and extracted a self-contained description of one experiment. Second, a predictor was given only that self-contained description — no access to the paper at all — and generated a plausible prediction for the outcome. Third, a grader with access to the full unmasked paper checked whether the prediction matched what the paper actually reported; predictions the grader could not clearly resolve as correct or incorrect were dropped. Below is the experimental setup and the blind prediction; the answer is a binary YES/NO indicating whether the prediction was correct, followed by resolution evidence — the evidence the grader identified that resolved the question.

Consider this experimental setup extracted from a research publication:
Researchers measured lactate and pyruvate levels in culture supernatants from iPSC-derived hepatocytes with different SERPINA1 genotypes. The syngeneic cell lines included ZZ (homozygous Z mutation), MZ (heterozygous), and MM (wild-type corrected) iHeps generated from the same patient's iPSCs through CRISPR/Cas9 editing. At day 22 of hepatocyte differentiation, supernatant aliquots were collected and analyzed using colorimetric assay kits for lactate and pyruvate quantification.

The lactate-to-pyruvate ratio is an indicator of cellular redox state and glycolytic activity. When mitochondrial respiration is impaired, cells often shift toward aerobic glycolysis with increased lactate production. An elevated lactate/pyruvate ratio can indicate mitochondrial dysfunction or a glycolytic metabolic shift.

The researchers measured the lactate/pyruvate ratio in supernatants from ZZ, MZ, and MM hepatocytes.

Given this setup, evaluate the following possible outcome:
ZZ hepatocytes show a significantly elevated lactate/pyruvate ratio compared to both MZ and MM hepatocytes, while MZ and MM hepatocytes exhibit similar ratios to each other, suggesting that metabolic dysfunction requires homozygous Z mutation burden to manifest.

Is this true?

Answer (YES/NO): NO